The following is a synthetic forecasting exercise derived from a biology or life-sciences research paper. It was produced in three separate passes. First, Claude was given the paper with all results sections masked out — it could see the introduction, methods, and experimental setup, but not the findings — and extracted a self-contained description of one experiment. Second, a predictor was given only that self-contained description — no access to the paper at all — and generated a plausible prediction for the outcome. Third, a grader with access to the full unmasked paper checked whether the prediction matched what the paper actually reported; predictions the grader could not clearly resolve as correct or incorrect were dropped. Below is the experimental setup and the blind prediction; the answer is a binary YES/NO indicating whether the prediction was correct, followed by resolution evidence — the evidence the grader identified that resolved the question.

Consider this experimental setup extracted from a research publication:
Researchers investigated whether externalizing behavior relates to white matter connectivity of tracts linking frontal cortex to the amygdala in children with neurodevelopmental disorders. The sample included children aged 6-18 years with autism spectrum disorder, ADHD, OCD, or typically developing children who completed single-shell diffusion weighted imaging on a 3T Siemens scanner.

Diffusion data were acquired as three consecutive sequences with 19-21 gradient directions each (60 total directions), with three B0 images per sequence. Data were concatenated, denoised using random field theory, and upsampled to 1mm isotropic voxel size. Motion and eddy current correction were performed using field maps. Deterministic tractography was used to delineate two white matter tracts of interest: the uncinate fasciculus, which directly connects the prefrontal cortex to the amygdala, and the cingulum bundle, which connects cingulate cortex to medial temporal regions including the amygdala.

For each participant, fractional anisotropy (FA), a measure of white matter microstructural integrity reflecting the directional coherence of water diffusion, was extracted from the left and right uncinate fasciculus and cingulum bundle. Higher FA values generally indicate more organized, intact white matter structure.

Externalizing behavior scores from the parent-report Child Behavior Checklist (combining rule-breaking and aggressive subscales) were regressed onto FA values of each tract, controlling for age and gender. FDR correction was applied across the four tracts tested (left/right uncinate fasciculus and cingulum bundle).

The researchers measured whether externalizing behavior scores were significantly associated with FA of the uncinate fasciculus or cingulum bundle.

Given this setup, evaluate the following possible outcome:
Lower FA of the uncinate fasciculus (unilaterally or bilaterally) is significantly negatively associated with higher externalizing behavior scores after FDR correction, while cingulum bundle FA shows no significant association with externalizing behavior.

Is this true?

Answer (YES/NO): NO